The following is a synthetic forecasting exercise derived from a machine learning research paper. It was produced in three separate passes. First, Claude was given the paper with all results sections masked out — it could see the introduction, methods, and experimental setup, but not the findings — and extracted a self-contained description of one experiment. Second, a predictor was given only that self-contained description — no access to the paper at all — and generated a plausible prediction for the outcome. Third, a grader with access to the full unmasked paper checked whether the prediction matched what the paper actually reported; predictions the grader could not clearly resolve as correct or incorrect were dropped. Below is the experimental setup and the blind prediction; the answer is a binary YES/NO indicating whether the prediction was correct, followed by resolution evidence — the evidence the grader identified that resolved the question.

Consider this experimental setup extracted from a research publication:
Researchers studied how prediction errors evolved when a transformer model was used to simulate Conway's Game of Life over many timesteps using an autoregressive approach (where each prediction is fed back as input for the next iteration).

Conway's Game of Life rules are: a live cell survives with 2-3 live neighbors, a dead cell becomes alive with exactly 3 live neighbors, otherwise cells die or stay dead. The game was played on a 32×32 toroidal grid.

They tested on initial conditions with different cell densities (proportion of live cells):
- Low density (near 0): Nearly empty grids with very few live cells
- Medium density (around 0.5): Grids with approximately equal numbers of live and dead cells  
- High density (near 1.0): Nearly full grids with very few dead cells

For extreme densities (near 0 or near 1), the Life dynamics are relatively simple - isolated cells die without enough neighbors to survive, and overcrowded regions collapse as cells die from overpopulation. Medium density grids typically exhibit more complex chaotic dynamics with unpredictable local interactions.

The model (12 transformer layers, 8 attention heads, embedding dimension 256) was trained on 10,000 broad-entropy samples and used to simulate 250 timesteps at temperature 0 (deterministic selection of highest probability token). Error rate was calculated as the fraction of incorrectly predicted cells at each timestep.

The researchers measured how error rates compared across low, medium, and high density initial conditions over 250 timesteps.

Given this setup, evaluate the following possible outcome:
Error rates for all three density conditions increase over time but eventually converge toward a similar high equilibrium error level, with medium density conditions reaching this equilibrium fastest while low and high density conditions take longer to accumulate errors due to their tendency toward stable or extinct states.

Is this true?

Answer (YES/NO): NO